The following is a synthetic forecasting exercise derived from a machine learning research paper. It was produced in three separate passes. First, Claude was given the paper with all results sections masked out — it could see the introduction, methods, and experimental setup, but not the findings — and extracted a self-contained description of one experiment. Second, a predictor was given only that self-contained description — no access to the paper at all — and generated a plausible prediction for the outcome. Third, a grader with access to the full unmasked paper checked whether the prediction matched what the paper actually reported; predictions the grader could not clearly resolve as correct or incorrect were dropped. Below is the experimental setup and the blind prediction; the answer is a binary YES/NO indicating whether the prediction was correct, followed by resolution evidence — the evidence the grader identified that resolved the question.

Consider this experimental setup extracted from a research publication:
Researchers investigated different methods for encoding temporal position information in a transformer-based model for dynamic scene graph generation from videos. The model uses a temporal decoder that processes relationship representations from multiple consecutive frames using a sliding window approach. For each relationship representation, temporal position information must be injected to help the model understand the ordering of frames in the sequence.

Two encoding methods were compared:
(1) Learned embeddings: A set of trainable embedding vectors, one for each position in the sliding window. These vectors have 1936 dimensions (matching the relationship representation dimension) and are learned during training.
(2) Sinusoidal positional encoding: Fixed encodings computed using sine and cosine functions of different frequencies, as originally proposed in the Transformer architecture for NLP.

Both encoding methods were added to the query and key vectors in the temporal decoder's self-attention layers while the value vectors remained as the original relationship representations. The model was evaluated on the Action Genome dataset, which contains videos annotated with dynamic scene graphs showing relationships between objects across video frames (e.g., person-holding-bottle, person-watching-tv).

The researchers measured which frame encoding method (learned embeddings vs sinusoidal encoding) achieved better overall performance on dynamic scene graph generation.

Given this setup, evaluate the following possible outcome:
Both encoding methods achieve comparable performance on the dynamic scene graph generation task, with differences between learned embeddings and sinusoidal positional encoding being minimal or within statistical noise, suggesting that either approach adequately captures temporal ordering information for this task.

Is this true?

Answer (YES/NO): NO